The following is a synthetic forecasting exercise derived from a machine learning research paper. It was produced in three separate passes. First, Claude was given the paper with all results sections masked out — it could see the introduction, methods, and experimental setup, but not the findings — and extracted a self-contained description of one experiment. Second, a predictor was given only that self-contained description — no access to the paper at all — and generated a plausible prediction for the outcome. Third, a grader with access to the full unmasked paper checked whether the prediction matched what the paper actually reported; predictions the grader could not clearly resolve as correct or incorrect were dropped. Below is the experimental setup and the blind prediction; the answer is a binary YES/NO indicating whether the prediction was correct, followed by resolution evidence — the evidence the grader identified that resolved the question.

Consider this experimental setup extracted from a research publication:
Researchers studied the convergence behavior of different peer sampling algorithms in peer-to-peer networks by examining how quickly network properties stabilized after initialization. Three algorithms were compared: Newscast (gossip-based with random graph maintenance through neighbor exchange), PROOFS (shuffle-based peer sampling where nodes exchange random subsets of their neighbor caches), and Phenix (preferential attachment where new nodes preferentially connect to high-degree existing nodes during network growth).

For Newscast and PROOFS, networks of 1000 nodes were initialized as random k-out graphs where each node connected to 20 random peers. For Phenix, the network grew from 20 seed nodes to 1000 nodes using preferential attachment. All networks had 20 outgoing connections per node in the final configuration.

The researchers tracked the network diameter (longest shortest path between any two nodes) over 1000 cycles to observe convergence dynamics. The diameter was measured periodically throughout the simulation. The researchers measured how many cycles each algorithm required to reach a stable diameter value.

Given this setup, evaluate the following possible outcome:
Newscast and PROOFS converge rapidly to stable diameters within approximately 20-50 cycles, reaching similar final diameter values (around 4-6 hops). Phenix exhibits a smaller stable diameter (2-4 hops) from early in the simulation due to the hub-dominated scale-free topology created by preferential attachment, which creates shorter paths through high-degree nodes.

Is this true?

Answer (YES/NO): NO